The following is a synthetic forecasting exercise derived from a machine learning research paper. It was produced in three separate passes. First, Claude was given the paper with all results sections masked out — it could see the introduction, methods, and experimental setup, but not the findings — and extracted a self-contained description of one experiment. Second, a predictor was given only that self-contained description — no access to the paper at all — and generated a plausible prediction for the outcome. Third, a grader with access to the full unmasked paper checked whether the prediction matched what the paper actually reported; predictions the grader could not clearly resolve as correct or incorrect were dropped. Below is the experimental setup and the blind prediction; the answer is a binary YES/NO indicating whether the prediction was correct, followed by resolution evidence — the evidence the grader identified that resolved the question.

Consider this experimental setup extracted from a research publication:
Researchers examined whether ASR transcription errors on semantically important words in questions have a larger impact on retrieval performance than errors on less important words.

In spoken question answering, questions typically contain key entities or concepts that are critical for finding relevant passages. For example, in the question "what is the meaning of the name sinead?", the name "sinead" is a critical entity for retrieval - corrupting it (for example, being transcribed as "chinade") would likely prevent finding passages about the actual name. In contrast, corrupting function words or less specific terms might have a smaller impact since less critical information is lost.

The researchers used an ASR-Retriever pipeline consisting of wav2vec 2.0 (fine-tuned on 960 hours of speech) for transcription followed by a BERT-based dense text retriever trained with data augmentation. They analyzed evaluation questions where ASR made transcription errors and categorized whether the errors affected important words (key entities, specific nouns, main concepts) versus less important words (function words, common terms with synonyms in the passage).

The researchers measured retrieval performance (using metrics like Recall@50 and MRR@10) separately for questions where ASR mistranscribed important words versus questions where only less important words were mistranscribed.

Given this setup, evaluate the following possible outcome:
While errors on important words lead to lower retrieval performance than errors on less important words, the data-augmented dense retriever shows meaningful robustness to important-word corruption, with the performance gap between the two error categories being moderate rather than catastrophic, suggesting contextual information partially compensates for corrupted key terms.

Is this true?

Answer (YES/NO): NO